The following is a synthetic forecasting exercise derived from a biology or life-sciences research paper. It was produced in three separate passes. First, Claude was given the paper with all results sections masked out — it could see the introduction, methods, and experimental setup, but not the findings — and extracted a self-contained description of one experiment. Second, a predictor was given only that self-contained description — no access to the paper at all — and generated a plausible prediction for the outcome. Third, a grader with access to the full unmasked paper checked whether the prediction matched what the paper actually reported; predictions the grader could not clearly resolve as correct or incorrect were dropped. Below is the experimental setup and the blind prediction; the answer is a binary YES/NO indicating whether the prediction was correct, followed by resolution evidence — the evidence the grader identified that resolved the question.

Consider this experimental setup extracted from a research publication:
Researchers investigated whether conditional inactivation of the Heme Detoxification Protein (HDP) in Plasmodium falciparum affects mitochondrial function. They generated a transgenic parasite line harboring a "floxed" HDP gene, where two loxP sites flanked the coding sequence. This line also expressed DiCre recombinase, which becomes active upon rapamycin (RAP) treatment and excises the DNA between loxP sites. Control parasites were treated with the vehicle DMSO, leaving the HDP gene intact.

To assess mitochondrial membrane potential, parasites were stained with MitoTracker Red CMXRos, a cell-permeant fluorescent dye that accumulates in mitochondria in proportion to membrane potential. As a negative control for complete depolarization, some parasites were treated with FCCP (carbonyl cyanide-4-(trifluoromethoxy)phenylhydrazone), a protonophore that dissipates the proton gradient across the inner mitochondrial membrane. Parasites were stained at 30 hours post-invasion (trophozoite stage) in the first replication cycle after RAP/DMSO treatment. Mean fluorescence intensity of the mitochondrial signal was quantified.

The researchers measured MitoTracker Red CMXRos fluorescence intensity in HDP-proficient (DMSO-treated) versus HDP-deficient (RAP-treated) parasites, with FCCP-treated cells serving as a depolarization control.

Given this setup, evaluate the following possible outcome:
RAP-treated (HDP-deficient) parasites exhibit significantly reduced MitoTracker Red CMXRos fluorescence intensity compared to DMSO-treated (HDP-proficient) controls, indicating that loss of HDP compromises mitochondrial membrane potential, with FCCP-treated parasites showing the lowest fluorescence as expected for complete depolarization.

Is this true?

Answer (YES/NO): NO